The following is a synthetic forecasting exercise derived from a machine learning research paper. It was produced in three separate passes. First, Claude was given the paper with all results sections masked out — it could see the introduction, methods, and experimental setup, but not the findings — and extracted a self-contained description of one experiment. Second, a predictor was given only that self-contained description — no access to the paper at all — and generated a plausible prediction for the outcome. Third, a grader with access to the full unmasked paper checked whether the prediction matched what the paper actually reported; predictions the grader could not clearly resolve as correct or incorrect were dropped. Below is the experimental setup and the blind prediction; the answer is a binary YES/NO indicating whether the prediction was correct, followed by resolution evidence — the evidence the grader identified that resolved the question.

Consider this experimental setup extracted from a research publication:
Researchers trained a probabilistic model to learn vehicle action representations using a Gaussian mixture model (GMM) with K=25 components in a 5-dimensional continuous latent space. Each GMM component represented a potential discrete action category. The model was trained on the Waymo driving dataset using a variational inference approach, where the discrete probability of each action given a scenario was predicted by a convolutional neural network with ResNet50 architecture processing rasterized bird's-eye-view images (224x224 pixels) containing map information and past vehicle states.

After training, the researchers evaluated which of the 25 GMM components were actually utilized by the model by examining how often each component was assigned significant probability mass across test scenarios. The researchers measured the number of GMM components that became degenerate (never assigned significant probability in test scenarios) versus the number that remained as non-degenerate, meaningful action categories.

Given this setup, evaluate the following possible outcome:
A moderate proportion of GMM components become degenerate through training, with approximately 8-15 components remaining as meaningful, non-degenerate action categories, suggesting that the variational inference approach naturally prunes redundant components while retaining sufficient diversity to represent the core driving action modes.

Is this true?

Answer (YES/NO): NO